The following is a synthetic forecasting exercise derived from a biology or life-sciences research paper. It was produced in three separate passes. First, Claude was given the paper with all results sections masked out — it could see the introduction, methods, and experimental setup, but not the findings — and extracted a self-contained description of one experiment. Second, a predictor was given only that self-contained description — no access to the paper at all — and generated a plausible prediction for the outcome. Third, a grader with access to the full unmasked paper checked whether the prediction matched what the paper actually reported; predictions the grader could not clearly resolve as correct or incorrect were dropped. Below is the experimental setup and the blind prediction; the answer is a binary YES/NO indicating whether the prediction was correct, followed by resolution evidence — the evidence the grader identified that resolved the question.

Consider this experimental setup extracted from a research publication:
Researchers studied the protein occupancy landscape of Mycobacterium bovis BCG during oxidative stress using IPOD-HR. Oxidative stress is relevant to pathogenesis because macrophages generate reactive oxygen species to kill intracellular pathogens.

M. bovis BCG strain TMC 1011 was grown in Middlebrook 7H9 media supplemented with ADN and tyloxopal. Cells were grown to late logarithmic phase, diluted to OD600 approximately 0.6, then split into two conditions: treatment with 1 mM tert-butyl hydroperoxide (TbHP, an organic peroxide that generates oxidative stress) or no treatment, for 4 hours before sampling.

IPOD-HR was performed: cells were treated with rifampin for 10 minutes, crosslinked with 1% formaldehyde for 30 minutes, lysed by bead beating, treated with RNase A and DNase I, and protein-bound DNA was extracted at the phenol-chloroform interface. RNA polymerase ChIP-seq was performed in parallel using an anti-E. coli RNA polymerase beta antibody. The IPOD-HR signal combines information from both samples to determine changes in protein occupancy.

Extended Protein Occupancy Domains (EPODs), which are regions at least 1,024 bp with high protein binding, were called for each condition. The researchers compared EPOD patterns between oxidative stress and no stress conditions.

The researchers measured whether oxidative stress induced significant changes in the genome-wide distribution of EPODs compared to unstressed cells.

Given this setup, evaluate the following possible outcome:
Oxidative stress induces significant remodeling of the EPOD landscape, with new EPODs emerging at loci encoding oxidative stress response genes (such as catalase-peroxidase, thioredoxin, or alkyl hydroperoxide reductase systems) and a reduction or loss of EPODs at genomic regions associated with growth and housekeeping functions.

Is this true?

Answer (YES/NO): NO